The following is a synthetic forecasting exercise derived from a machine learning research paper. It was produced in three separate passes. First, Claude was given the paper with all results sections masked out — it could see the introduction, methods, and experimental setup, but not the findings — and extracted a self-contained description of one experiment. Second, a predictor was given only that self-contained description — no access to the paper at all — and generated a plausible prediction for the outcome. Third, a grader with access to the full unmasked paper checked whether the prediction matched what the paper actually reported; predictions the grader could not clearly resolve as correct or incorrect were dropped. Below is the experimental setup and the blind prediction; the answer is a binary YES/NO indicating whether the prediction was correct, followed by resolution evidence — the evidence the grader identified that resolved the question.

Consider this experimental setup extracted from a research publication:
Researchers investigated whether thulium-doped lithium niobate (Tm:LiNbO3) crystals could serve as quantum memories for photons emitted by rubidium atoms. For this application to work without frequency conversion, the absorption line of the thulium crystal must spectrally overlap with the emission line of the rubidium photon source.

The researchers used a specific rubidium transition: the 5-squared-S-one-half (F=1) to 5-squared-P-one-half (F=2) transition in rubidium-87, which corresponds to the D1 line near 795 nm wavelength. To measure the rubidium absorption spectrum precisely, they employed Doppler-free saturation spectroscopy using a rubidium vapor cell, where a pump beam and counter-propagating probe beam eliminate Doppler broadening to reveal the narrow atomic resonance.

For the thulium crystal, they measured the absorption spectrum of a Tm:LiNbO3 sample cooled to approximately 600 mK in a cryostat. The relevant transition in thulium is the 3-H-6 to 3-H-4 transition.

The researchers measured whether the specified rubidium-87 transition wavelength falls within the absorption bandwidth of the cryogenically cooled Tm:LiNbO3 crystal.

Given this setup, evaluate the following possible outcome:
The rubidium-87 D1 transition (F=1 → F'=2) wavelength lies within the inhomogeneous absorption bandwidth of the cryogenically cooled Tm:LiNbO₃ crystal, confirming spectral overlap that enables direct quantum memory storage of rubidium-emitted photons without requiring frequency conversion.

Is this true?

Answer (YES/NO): YES